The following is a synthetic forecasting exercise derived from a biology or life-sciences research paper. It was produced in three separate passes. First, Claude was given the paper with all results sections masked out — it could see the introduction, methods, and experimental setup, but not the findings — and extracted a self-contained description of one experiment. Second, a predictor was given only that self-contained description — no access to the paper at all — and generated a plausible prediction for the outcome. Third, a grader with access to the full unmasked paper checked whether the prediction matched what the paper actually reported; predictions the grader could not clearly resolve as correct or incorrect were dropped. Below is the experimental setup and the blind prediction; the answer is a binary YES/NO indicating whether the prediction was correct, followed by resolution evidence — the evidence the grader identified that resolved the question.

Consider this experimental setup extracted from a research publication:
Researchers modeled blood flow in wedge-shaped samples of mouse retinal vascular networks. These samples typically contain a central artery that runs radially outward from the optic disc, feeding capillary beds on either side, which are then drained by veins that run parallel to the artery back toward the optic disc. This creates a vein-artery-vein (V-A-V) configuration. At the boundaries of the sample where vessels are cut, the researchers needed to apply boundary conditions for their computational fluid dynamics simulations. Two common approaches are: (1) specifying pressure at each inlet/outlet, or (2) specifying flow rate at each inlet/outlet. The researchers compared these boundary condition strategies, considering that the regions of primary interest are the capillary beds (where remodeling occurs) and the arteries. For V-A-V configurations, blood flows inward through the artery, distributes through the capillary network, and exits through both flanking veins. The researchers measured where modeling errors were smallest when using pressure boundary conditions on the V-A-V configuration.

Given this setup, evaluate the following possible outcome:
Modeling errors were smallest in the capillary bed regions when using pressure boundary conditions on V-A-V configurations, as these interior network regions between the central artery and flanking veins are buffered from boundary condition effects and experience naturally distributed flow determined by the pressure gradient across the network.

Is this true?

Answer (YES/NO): YES